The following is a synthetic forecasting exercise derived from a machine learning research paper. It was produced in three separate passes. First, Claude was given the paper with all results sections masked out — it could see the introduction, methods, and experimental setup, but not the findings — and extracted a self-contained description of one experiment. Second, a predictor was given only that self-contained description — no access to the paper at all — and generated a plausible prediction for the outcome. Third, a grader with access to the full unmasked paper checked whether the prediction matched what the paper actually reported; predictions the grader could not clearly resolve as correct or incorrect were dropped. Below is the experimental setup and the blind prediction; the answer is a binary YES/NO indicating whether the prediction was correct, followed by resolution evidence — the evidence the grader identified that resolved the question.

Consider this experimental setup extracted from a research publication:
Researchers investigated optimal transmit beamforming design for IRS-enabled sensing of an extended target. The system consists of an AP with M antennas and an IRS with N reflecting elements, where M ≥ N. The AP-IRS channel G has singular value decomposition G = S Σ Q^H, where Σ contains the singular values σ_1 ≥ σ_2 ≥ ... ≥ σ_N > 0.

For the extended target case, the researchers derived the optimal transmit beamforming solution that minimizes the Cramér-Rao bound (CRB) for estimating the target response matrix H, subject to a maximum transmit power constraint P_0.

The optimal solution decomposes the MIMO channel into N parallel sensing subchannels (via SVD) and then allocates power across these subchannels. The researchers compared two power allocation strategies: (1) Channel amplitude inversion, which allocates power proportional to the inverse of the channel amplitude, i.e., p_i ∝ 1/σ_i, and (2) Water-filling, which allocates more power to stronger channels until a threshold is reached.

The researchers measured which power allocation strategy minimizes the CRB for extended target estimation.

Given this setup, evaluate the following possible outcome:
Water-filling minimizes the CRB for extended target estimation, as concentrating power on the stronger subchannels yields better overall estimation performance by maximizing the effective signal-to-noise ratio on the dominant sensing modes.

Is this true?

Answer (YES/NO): NO